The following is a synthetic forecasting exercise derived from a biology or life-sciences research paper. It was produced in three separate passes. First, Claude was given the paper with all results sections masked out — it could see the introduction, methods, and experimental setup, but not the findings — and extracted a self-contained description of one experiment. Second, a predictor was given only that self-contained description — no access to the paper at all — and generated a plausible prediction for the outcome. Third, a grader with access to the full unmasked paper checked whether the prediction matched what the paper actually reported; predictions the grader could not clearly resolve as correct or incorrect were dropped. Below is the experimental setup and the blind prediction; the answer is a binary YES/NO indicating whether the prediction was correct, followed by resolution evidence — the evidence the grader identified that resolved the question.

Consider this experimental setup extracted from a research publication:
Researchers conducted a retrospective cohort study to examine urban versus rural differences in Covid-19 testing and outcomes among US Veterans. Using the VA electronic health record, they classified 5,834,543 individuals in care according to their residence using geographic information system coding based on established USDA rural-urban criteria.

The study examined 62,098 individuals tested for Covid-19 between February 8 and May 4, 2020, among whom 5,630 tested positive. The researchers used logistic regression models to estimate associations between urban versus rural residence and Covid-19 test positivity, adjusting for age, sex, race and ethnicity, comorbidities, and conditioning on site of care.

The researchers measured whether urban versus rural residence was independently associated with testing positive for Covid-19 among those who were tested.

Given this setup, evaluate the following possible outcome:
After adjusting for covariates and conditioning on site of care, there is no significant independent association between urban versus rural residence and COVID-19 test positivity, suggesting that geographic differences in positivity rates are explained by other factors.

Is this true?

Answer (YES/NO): NO